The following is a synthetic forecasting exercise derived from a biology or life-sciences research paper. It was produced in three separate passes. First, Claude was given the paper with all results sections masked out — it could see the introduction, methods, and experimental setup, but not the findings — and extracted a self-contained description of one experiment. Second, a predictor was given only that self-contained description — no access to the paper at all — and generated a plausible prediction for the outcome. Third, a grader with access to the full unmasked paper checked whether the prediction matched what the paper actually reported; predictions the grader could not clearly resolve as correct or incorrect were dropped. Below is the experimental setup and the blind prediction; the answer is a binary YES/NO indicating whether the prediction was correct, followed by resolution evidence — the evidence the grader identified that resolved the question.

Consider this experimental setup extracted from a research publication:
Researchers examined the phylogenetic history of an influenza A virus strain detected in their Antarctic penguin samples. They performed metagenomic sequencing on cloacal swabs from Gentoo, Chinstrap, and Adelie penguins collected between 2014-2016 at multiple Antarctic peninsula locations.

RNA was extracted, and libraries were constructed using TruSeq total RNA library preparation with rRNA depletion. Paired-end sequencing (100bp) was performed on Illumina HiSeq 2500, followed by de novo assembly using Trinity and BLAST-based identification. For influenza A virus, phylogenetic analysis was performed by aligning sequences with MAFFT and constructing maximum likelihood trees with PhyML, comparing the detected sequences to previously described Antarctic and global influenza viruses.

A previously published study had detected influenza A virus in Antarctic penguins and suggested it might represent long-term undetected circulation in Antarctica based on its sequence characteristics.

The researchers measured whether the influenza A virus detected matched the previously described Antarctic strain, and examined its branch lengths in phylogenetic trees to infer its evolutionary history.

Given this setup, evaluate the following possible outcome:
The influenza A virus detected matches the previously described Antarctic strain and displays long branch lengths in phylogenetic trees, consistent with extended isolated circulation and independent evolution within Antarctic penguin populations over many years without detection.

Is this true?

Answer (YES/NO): YES